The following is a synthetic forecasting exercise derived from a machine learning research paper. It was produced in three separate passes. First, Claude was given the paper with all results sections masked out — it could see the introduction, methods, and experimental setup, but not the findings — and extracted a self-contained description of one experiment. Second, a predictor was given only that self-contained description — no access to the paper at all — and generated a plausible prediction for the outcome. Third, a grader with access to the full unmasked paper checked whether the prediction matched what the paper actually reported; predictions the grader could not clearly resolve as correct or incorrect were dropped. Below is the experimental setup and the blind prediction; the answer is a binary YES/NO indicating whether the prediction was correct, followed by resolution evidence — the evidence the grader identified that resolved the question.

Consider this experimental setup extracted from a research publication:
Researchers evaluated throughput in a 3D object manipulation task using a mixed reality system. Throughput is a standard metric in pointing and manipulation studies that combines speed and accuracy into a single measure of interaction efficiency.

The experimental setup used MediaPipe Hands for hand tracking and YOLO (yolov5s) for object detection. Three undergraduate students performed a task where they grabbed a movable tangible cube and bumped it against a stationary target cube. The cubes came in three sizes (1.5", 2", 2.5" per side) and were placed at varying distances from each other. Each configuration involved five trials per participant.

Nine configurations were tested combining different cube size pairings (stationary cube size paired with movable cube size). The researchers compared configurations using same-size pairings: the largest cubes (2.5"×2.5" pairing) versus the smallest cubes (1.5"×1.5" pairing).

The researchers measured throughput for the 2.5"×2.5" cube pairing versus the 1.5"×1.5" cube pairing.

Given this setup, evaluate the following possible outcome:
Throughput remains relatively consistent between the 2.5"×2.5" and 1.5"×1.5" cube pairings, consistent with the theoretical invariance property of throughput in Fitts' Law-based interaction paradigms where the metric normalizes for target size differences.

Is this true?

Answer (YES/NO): NO